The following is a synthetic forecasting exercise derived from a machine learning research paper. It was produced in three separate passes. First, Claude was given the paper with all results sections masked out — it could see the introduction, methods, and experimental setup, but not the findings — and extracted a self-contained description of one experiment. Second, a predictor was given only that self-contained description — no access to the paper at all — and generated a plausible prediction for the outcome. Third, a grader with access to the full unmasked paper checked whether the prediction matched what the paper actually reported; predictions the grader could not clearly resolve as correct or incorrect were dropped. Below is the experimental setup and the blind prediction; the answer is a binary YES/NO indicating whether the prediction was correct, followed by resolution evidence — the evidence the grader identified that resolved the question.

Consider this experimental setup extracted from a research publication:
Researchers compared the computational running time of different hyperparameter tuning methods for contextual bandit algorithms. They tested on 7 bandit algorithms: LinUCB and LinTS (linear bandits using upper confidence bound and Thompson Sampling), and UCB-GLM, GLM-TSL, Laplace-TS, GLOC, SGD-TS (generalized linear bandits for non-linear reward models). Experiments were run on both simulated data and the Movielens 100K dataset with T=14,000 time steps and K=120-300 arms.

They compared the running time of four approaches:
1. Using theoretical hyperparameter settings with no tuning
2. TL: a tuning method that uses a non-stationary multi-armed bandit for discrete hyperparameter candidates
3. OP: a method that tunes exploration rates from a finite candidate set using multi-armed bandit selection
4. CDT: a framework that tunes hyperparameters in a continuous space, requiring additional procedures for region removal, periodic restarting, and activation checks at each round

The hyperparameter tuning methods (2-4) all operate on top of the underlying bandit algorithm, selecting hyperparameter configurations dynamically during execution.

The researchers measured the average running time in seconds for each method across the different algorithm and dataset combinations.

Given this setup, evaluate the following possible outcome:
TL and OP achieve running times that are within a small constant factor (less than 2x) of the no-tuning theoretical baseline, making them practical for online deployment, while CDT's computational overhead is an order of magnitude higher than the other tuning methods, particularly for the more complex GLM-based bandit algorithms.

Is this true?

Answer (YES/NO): NO